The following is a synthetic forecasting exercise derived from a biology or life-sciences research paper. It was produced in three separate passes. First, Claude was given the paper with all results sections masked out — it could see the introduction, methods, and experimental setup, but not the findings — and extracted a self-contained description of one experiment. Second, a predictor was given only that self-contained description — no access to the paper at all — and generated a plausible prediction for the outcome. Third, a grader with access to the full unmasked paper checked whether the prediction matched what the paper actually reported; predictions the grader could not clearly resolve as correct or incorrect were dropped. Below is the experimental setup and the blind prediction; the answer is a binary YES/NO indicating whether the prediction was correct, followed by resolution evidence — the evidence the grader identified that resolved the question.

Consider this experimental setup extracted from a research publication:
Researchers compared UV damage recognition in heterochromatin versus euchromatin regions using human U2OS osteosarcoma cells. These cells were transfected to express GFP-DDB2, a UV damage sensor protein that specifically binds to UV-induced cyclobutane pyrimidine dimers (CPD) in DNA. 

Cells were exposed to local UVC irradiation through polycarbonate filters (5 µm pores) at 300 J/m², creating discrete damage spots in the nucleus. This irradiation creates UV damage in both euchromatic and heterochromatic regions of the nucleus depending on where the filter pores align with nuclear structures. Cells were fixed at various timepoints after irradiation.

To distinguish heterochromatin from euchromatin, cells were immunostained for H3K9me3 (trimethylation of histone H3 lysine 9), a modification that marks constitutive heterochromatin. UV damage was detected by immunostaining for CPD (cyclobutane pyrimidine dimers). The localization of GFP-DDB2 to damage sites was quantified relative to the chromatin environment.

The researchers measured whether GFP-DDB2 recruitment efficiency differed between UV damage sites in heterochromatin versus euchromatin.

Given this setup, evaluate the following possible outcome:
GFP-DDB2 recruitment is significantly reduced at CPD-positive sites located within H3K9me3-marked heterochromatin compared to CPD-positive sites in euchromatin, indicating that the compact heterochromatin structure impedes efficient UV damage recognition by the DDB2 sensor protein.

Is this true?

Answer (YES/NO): NO